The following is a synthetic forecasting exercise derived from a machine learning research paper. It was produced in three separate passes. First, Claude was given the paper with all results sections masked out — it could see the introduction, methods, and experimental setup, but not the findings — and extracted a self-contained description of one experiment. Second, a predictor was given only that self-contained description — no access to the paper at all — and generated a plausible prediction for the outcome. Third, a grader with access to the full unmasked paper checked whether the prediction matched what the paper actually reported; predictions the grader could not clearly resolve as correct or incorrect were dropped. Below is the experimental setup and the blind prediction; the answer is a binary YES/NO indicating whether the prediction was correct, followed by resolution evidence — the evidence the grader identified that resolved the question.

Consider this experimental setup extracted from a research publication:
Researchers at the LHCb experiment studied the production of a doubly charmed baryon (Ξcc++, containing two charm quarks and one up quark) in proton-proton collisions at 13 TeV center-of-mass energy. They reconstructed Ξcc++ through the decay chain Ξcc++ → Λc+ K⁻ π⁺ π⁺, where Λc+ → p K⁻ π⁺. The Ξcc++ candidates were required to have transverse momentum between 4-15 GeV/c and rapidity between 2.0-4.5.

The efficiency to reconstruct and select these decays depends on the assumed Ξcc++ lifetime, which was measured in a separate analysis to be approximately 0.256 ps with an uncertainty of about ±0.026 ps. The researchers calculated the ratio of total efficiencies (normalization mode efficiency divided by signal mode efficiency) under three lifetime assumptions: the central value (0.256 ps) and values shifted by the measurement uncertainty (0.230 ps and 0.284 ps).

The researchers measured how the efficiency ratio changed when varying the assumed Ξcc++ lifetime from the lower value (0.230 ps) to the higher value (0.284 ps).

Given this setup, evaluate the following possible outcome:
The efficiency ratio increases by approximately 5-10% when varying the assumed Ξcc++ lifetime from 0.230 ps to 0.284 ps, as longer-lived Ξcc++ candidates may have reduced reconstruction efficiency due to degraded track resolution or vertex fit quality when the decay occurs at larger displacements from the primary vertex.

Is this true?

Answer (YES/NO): NO